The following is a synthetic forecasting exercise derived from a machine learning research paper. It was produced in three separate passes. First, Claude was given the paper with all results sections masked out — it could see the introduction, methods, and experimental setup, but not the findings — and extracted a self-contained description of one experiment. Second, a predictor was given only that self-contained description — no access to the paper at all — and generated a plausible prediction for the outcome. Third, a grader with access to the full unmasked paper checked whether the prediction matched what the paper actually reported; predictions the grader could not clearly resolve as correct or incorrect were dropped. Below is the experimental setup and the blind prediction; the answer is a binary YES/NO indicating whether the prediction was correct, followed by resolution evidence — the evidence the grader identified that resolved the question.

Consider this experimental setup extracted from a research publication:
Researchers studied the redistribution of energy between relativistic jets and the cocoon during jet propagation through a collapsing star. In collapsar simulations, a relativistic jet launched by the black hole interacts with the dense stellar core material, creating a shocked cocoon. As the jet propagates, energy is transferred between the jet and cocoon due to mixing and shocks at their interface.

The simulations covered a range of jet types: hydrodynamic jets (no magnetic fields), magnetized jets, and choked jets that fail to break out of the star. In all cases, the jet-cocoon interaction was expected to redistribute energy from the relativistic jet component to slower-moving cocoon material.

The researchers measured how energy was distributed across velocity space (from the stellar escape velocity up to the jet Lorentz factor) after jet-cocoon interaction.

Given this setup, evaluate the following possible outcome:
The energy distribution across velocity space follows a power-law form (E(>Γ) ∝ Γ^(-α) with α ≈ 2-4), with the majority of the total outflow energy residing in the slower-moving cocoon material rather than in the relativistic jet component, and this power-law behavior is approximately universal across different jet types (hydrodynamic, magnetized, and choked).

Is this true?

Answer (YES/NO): NO